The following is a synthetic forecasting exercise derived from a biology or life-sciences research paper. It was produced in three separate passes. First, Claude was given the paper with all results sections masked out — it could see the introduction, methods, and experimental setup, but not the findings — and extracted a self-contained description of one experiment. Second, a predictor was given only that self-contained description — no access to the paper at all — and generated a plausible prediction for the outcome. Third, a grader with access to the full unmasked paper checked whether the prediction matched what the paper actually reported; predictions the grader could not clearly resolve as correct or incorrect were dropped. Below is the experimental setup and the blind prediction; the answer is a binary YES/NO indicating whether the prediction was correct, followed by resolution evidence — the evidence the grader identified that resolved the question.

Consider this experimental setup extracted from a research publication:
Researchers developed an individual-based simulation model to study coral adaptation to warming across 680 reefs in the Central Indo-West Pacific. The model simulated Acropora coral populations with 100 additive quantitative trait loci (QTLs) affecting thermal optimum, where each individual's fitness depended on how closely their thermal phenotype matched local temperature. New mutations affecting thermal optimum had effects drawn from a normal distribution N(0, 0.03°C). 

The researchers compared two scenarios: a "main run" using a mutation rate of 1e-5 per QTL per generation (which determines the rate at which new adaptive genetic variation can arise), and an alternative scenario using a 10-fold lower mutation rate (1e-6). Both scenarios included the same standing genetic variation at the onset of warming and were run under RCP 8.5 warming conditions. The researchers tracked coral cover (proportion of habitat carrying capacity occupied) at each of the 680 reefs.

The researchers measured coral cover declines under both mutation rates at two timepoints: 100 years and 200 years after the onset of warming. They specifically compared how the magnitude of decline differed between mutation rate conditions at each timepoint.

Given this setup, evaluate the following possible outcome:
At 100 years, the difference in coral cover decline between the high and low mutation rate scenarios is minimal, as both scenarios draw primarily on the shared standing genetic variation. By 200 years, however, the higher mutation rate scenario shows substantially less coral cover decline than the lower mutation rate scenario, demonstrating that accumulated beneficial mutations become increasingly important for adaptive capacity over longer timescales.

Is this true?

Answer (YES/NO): YES